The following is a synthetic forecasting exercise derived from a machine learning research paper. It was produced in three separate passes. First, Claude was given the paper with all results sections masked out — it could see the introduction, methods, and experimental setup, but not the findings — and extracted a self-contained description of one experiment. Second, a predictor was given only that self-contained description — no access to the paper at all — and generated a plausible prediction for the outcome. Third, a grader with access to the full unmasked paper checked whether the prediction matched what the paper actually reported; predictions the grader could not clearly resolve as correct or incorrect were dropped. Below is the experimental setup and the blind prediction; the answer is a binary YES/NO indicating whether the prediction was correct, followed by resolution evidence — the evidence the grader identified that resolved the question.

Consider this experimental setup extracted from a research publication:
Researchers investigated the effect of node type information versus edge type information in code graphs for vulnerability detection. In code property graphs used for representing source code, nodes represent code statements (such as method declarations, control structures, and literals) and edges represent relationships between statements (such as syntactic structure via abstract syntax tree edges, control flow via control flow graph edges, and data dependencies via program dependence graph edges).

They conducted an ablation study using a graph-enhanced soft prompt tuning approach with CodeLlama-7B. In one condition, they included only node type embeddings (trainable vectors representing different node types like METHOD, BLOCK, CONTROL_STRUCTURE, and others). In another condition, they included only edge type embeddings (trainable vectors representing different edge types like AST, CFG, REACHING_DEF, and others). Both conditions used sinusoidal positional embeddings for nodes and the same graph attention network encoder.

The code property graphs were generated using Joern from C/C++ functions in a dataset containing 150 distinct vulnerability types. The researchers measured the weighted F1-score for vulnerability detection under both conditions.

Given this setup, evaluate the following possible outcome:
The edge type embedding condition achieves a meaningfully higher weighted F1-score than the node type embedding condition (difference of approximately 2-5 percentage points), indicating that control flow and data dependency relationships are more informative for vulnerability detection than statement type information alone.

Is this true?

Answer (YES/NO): NO